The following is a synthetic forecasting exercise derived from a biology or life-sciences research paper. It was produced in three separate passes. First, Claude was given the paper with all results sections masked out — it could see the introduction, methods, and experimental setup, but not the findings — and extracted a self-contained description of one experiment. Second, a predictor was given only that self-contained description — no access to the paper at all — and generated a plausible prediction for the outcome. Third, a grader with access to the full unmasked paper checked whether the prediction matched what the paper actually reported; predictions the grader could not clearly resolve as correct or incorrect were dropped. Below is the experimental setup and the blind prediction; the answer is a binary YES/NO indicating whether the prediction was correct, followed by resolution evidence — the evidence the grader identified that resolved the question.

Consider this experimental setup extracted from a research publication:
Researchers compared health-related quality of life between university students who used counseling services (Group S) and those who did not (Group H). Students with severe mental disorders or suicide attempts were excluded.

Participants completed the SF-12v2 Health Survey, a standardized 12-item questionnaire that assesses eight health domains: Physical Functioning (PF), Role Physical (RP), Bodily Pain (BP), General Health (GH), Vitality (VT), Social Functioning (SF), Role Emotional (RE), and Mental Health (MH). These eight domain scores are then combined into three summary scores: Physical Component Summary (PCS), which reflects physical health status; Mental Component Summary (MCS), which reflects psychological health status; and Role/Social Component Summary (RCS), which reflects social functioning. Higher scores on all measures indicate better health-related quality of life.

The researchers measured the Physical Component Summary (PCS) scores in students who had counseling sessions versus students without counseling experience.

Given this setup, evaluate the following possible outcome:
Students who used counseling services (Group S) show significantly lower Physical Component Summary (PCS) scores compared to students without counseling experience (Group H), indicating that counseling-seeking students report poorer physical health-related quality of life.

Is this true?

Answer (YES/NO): NO